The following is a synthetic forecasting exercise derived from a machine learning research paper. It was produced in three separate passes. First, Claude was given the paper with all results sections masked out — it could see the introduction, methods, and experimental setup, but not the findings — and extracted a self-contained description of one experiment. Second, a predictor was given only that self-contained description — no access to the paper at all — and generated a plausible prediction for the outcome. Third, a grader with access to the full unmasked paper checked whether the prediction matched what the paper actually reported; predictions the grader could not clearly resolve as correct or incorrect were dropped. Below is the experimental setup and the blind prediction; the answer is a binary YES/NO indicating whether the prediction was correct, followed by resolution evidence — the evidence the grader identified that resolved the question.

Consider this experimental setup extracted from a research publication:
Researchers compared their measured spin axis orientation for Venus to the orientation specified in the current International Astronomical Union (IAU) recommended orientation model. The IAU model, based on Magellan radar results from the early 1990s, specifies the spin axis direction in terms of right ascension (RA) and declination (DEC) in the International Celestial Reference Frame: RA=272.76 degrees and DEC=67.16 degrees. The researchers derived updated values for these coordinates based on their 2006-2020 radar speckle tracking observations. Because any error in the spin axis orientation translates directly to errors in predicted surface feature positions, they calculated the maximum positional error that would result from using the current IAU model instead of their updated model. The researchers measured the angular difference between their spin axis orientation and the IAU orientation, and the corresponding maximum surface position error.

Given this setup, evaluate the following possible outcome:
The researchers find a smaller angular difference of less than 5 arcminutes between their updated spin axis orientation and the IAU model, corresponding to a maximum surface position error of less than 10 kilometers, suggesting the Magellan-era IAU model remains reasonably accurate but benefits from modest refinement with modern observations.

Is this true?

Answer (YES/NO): YES